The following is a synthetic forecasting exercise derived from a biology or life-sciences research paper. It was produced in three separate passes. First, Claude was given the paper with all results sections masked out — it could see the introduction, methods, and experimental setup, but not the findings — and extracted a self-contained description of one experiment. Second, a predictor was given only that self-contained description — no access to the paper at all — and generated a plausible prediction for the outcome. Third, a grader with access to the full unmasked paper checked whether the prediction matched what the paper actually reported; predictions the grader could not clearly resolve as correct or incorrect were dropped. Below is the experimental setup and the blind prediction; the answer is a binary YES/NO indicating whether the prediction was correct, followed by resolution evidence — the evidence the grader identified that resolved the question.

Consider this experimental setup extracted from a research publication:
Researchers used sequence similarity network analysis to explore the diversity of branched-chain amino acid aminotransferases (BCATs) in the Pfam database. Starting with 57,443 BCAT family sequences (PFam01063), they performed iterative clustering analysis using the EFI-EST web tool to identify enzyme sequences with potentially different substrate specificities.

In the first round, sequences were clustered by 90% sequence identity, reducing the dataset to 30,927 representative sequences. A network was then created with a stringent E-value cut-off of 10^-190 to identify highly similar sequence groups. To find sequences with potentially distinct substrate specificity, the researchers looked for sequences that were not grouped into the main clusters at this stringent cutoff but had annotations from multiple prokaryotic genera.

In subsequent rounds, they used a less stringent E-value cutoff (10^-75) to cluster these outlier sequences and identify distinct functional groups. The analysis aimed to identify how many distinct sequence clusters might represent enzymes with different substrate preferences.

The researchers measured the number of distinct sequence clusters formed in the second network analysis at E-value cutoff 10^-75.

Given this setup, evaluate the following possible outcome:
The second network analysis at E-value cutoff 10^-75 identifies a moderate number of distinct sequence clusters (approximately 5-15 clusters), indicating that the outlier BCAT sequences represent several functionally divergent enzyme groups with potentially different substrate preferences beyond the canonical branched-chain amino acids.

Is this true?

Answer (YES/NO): NO